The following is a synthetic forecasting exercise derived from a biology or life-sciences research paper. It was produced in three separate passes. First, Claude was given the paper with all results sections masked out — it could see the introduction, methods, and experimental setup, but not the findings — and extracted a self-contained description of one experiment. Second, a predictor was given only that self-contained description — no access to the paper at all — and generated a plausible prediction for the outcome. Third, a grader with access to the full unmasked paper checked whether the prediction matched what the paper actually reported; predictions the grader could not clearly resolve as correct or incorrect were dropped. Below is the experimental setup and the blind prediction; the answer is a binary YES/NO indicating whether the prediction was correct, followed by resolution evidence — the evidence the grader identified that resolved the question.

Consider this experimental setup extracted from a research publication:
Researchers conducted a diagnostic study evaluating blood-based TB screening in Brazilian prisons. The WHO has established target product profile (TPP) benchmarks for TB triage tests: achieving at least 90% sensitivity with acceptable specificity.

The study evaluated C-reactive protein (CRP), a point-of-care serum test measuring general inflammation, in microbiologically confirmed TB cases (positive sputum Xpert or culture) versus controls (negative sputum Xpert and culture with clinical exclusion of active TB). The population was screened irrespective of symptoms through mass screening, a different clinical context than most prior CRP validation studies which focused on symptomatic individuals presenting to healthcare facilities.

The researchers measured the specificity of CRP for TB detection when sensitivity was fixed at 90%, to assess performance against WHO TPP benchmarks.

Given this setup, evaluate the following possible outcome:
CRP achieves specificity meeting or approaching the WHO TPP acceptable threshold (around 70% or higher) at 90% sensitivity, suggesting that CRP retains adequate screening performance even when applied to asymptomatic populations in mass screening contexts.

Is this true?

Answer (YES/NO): NO